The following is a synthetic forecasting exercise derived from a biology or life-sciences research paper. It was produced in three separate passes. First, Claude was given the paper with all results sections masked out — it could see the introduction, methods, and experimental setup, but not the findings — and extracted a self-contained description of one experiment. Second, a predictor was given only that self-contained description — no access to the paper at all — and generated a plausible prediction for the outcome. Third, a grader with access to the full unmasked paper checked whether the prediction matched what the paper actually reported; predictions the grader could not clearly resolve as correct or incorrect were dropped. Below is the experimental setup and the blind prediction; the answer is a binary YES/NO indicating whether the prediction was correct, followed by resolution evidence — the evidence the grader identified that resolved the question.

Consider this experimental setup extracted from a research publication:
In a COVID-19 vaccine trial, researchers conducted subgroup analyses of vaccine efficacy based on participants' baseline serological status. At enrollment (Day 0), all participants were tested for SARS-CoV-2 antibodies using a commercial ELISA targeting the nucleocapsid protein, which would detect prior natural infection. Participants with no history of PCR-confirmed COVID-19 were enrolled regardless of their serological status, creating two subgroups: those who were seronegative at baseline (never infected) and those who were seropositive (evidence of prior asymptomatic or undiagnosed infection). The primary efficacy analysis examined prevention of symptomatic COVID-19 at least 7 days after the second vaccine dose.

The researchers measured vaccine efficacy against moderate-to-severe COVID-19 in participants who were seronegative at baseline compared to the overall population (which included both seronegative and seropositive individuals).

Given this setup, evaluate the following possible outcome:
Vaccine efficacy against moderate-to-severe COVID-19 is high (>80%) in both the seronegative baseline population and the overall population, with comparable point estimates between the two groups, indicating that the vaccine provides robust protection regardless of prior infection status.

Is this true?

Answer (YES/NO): NO